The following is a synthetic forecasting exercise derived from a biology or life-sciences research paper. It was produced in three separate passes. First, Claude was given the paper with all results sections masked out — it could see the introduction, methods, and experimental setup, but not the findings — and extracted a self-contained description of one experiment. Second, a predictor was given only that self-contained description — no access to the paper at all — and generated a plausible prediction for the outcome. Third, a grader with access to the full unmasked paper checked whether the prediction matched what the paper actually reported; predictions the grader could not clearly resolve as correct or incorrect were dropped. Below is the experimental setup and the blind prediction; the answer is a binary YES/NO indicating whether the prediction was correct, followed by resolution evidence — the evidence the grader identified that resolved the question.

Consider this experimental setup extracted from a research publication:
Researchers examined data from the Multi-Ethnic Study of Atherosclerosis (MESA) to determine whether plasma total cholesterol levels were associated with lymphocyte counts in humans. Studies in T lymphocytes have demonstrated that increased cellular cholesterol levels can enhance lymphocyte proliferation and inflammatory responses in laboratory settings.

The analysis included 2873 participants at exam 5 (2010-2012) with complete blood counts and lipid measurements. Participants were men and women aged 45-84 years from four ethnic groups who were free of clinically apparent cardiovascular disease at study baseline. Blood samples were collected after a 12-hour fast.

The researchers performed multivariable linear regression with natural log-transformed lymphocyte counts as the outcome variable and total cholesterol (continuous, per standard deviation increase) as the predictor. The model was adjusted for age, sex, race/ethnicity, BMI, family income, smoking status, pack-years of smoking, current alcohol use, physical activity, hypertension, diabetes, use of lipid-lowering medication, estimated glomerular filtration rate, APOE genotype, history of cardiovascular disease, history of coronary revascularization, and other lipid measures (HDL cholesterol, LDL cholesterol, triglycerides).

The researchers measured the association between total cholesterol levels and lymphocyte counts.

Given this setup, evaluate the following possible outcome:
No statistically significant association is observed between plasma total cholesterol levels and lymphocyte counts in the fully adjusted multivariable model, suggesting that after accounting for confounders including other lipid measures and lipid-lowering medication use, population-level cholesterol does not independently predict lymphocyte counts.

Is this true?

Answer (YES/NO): YES